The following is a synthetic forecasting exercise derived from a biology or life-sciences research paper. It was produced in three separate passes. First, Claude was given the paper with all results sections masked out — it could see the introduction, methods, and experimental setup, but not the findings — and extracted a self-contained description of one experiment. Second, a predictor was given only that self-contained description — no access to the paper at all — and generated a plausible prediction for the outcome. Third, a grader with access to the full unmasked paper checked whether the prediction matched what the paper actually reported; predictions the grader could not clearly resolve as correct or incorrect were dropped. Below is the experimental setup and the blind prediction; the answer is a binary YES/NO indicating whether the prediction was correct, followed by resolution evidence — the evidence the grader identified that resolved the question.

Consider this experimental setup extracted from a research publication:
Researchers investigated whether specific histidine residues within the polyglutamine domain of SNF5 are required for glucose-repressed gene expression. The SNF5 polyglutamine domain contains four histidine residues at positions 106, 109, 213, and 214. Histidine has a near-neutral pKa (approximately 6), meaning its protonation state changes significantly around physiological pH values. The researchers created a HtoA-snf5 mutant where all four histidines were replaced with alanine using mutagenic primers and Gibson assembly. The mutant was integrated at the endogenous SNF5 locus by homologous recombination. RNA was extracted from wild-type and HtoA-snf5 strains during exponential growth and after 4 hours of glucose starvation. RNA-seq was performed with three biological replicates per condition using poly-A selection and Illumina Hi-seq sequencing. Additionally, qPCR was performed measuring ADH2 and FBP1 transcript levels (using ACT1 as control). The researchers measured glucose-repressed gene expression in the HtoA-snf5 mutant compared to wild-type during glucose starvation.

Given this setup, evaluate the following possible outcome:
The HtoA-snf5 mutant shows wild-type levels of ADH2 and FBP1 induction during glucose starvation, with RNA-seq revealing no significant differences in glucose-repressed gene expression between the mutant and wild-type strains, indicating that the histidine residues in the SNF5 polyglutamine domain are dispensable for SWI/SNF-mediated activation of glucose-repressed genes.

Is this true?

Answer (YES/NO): NO